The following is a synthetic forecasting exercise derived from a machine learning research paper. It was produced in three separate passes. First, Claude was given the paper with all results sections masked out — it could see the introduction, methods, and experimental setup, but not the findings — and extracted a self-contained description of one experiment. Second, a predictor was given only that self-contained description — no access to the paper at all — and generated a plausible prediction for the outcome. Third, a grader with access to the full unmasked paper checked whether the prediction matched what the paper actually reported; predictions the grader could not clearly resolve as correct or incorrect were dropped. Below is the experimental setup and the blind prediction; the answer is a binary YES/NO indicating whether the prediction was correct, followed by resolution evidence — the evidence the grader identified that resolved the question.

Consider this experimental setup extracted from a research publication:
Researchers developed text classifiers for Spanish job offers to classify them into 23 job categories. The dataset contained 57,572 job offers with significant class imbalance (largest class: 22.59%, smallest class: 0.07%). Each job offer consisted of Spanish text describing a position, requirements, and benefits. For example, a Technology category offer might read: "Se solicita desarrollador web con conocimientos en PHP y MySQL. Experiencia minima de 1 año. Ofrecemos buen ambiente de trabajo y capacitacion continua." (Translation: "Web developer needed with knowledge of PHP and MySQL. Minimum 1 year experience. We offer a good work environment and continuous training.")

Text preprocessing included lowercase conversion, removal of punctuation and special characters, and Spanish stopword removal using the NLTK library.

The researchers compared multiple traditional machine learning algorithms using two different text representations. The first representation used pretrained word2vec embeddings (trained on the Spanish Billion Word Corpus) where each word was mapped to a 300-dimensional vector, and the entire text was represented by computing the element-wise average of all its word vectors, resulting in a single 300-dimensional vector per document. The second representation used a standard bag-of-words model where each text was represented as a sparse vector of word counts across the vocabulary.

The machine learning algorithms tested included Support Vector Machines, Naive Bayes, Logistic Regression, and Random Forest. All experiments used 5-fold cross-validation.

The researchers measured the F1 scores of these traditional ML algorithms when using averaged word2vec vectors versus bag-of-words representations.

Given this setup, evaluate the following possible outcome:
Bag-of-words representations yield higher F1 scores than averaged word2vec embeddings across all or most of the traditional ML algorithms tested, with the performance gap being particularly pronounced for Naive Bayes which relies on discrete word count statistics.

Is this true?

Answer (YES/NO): NO